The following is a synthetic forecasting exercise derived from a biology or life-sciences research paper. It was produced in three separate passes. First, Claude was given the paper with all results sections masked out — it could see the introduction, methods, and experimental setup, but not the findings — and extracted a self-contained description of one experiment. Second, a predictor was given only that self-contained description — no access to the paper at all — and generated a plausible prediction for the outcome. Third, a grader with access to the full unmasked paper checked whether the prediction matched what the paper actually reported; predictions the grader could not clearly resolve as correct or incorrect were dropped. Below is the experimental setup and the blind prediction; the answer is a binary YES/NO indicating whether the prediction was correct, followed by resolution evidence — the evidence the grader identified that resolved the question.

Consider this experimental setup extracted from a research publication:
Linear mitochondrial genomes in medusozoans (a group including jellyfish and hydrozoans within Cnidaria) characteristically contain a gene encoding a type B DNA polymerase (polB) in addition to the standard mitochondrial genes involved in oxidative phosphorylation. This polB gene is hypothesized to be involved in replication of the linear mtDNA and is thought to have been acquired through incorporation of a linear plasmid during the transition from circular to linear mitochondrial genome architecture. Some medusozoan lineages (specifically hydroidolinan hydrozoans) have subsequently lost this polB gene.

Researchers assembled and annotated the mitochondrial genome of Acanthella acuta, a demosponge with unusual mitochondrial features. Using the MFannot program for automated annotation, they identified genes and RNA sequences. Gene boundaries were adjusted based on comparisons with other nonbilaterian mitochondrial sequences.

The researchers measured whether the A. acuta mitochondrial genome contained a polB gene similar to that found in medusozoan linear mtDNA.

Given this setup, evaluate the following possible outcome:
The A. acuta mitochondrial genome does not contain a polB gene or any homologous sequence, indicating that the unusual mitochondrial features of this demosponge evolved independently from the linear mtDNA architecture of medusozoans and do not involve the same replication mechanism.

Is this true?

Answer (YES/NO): NO